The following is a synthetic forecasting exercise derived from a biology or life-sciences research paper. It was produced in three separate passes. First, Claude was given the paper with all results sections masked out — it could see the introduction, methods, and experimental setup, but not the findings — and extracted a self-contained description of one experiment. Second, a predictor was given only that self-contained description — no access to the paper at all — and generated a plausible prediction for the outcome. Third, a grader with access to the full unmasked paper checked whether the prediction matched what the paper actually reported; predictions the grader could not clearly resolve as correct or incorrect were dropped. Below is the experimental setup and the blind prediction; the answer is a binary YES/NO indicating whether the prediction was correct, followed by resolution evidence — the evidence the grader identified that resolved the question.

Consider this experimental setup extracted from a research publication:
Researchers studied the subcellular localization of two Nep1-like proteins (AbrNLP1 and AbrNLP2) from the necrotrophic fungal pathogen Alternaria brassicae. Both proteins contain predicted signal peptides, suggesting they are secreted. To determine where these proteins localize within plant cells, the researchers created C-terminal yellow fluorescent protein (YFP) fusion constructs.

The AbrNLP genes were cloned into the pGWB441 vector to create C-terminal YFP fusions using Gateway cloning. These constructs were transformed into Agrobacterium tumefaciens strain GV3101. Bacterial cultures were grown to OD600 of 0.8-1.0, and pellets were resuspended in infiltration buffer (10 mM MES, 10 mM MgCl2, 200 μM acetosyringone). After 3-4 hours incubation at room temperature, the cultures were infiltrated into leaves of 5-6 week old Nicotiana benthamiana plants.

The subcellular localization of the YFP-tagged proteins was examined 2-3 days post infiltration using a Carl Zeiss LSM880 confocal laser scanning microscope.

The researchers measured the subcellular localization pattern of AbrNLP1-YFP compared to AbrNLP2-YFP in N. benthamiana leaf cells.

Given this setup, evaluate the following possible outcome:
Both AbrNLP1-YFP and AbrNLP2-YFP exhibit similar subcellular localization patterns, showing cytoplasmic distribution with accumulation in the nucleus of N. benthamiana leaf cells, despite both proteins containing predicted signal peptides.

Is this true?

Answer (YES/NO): NO